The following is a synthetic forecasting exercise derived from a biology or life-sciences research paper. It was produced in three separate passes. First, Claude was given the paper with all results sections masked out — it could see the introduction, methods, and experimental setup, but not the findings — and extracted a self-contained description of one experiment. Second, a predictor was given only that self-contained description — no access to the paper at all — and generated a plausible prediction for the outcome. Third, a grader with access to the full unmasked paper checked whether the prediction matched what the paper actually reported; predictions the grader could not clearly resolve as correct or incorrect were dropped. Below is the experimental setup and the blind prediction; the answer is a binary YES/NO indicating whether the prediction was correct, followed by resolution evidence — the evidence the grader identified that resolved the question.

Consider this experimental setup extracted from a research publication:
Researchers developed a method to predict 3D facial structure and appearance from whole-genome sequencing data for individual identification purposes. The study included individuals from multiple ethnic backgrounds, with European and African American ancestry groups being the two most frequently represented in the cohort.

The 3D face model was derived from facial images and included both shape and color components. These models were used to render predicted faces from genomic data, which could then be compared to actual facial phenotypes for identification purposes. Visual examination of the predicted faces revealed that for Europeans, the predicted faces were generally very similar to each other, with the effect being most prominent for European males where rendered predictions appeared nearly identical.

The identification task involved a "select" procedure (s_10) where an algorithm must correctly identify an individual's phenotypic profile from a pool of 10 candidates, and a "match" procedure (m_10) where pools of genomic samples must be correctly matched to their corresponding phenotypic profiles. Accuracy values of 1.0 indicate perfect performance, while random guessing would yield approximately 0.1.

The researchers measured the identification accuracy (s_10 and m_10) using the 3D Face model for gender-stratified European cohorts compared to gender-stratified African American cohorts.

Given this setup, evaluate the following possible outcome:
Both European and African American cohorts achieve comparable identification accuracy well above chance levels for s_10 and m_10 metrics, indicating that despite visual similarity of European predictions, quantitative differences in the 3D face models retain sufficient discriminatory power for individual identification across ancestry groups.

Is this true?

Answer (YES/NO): NO